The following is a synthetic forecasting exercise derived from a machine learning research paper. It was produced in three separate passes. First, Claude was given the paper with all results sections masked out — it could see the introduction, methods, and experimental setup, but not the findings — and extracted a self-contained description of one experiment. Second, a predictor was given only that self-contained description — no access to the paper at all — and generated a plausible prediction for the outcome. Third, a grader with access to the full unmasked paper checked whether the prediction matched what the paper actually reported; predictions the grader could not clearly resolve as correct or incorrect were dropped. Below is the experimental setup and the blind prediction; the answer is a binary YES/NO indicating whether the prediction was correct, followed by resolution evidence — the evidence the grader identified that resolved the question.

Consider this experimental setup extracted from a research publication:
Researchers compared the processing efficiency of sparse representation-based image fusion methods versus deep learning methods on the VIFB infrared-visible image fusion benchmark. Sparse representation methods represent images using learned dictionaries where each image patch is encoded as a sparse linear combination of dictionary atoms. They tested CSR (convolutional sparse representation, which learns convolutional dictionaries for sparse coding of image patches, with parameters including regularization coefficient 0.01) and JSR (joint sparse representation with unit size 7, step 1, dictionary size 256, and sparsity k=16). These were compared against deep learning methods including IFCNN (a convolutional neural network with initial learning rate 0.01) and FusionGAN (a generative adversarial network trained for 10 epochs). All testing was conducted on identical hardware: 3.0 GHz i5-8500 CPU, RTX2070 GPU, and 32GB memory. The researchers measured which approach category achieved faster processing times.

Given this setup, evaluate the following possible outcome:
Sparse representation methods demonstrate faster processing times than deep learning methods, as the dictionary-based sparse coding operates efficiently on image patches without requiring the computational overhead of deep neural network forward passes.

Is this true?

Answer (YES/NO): NO